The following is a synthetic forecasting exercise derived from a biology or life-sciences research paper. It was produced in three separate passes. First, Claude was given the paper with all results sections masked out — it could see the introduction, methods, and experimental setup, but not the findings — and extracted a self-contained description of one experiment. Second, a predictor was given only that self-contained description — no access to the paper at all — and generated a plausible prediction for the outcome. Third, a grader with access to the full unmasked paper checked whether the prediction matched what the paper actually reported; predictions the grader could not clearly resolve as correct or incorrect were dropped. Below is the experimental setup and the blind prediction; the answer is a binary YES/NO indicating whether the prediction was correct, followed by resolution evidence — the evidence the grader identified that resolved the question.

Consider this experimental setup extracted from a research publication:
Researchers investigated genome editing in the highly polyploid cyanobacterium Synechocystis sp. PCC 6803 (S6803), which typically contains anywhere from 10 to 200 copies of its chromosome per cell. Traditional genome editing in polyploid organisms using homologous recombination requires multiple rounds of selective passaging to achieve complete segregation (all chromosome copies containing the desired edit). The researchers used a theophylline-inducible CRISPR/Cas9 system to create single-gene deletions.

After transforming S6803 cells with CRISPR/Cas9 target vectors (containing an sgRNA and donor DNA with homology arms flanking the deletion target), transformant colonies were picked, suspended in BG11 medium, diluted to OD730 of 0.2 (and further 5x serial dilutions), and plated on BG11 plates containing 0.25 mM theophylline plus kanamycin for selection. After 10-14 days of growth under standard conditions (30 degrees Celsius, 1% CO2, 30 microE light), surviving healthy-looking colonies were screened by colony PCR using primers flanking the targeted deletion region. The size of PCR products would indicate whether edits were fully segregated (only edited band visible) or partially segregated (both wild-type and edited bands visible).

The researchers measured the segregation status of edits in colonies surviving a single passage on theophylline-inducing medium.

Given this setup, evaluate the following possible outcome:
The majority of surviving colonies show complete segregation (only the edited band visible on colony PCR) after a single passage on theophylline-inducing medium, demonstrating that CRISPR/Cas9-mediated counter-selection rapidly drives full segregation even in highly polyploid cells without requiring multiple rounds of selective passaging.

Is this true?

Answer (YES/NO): YES